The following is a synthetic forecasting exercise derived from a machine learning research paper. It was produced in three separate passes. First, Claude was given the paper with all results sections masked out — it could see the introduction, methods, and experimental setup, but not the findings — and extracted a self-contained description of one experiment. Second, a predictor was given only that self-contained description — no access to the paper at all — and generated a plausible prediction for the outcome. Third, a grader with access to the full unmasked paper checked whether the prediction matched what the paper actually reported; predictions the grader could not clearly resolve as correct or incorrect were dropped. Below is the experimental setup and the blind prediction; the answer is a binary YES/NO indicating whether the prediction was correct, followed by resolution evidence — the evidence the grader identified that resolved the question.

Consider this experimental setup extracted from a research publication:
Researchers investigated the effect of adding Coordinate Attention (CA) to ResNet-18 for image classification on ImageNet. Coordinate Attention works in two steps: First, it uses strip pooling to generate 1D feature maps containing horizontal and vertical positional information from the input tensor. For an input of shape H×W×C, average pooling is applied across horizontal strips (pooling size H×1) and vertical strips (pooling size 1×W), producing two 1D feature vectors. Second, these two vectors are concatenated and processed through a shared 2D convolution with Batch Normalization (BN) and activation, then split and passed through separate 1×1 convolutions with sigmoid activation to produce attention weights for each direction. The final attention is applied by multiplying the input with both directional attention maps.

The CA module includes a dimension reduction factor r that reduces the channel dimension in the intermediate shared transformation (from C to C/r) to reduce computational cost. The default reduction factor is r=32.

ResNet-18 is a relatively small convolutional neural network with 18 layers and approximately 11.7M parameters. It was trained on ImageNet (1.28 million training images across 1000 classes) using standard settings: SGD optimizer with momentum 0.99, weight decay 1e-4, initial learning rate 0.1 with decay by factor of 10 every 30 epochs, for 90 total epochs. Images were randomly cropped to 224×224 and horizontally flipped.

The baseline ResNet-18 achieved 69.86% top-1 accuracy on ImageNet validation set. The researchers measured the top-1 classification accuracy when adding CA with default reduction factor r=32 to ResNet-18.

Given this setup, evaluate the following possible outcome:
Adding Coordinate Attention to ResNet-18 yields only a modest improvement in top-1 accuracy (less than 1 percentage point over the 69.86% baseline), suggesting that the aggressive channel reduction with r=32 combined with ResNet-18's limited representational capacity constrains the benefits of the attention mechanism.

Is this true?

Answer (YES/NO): NO